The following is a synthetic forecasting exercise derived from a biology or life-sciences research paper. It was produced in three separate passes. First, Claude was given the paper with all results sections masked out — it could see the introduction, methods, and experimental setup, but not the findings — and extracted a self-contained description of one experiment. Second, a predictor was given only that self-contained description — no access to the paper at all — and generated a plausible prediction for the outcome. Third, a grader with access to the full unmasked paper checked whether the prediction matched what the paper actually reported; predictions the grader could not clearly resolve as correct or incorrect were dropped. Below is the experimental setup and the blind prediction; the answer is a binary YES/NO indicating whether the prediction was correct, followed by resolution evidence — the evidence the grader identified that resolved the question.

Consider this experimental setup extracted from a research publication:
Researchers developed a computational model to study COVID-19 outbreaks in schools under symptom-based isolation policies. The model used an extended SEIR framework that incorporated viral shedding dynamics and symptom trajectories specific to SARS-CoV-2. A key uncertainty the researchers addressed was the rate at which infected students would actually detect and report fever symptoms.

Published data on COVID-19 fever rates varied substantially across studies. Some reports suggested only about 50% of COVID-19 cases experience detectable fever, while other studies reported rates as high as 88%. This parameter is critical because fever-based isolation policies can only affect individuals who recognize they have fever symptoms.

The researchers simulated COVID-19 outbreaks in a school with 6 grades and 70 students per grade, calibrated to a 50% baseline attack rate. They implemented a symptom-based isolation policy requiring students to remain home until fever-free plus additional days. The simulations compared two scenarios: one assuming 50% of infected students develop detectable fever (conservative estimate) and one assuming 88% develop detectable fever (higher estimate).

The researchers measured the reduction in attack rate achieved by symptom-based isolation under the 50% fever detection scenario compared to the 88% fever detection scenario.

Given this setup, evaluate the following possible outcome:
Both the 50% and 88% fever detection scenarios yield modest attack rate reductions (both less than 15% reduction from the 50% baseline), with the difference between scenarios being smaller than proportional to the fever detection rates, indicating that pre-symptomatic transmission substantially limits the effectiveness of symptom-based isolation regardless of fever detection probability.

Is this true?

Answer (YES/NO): NO